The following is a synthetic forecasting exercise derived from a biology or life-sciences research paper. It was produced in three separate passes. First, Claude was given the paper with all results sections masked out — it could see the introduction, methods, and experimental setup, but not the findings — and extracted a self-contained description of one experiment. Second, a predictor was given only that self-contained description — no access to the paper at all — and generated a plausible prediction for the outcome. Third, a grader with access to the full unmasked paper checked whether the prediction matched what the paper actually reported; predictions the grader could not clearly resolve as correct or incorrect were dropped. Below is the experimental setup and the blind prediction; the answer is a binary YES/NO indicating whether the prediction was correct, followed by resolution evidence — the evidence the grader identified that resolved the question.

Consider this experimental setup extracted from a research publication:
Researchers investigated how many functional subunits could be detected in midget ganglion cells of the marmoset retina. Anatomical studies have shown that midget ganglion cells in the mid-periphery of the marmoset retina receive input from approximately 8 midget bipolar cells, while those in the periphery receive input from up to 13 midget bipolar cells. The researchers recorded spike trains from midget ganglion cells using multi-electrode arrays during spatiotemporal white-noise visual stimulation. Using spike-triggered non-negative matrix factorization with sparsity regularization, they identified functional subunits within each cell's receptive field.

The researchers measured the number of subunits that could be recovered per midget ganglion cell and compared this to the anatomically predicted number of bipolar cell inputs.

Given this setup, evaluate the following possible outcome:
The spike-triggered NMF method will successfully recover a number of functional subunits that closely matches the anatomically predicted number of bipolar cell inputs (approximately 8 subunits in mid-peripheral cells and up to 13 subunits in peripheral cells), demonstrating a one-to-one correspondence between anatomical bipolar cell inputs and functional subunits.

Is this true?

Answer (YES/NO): NO